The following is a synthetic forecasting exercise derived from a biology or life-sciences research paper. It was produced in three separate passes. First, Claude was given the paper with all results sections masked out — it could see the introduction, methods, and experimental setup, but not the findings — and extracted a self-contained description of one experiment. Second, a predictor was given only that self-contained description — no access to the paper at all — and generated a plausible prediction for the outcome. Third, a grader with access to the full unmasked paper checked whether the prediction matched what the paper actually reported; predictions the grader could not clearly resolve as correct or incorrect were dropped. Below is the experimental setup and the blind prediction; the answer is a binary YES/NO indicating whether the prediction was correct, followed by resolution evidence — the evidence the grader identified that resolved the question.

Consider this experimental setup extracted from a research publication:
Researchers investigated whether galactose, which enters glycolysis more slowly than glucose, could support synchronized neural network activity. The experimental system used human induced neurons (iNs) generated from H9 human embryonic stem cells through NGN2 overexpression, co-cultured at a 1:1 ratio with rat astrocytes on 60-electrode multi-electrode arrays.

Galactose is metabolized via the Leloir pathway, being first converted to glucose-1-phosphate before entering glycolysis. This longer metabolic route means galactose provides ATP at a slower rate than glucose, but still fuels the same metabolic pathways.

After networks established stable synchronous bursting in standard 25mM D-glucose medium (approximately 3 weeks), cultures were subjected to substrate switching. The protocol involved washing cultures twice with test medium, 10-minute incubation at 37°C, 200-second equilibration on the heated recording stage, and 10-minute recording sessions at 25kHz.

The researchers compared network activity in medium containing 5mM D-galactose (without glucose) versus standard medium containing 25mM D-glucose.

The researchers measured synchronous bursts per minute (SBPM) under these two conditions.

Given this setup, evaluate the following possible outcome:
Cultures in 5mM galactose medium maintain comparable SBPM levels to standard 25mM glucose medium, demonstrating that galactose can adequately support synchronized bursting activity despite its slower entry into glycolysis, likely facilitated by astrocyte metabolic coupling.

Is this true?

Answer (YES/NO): NO